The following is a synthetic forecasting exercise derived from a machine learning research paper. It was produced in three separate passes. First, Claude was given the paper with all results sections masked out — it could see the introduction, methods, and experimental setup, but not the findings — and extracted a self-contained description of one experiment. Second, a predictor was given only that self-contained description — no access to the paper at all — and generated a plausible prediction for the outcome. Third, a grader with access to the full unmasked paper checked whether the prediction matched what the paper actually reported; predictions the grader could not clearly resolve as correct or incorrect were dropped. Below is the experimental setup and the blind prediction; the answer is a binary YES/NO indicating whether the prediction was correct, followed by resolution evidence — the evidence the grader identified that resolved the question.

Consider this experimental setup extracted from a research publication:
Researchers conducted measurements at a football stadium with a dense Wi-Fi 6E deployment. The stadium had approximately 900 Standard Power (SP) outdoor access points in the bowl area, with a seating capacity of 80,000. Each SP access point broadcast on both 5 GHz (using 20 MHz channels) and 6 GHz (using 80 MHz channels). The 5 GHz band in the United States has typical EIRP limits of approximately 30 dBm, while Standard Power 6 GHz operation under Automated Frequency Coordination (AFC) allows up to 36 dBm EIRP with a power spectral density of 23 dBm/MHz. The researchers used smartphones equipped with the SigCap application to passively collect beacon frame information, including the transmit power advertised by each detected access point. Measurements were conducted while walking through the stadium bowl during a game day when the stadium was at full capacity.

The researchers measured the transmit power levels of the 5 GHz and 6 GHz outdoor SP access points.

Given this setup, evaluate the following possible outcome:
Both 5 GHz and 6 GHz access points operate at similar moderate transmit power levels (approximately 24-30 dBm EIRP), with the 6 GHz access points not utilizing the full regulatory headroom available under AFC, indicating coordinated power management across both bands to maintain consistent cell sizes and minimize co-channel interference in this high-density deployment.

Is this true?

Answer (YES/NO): YES